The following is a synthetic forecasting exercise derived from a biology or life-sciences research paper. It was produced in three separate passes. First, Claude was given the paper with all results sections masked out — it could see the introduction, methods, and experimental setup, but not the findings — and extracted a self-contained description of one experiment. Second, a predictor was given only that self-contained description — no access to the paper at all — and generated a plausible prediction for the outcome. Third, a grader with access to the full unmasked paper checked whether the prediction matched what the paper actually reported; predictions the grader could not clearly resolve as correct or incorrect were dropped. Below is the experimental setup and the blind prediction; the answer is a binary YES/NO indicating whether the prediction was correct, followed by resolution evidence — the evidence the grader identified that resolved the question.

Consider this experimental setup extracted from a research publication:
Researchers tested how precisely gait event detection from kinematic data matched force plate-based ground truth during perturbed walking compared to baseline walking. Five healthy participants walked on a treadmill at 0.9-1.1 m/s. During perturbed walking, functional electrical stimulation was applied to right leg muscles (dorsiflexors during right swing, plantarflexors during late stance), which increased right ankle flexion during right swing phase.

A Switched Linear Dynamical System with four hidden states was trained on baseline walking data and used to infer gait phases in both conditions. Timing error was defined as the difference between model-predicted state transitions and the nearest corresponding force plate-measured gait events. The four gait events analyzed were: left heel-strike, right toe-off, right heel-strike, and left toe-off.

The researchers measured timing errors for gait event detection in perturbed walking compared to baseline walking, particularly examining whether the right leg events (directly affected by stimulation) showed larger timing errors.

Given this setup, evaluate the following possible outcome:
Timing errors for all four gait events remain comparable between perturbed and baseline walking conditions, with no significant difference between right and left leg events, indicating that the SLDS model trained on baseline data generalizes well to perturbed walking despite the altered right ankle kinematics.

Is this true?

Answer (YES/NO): NO